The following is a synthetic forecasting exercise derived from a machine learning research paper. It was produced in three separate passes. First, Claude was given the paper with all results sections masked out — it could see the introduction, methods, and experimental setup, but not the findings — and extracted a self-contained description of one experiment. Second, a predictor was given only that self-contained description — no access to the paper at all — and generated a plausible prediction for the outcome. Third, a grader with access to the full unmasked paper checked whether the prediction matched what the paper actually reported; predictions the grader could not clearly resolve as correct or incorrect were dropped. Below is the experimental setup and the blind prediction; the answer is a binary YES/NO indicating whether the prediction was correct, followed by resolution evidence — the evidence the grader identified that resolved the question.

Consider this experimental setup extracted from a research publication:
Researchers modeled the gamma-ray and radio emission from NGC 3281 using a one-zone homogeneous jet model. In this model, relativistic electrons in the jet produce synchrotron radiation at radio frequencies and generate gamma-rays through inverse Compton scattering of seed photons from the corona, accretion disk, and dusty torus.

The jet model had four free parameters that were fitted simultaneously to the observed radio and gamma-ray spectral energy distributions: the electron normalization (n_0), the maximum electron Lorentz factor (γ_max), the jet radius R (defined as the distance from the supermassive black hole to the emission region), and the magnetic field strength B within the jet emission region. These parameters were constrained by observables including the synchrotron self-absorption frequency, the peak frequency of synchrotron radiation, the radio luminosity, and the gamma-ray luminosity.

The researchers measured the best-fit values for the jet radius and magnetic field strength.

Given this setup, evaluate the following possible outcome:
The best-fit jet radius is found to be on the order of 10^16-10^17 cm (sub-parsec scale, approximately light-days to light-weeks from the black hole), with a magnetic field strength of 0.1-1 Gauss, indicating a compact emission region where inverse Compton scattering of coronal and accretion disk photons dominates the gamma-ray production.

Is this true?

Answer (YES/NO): NO